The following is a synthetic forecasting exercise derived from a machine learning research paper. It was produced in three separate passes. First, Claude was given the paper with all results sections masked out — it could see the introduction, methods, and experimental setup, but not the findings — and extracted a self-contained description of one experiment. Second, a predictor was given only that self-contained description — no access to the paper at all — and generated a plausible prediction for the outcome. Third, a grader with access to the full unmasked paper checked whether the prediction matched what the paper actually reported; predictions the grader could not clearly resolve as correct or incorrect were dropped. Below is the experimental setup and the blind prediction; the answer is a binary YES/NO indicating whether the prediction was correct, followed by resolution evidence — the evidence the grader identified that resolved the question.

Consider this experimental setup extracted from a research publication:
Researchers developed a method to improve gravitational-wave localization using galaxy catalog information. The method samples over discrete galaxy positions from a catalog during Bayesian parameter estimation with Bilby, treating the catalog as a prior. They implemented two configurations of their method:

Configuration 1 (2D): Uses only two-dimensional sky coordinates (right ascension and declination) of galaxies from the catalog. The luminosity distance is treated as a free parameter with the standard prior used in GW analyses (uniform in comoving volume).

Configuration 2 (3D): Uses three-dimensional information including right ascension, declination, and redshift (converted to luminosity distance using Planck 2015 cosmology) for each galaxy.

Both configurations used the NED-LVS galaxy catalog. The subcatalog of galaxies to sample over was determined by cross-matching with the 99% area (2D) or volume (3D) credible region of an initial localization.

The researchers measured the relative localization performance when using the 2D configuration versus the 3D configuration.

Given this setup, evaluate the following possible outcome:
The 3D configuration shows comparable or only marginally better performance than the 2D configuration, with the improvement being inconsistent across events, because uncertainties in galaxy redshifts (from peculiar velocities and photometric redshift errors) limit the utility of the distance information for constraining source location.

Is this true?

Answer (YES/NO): NO